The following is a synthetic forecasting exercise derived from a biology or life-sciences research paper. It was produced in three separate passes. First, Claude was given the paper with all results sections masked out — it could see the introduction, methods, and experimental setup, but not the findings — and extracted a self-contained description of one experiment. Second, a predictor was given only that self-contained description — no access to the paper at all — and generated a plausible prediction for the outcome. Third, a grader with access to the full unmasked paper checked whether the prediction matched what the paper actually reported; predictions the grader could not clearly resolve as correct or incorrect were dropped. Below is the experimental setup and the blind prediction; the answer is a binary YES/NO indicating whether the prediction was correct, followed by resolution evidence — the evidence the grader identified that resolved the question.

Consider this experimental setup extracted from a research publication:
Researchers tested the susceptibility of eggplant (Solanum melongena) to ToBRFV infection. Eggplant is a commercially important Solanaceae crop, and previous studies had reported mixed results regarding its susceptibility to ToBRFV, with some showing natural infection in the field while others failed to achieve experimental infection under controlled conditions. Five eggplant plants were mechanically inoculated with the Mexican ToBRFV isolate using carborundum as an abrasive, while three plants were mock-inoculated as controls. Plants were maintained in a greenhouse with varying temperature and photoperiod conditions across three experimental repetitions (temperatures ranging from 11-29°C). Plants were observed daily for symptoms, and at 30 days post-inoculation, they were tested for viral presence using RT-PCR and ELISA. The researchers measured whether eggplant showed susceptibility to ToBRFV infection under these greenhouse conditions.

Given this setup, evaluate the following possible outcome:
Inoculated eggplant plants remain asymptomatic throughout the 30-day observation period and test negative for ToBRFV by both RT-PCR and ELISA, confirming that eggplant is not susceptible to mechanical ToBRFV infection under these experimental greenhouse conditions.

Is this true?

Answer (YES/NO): NO